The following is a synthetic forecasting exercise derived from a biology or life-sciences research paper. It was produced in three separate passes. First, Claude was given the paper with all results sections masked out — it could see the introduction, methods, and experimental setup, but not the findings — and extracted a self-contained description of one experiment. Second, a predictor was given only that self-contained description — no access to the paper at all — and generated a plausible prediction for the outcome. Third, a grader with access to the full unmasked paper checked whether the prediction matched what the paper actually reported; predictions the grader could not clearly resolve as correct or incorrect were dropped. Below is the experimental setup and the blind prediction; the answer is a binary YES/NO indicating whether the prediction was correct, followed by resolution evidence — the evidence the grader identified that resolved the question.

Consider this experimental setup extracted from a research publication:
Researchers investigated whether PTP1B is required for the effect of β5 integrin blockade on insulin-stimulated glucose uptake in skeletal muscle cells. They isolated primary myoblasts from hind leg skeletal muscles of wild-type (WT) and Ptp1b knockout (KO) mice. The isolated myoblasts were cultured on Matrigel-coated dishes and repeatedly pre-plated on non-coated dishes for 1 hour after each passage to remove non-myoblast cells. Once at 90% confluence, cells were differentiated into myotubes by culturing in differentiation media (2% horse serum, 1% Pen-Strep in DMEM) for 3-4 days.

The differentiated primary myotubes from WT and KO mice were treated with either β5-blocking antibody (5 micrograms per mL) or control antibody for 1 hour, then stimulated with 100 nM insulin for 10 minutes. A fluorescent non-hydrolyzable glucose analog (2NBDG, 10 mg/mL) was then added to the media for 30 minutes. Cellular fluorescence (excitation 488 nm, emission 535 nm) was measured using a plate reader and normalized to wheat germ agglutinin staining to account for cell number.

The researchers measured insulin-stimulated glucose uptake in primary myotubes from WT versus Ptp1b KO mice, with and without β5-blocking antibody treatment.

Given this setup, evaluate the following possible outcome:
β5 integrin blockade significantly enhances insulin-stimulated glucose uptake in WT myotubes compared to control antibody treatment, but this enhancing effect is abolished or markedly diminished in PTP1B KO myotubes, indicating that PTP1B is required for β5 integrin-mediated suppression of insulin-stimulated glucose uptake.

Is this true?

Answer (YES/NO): YES